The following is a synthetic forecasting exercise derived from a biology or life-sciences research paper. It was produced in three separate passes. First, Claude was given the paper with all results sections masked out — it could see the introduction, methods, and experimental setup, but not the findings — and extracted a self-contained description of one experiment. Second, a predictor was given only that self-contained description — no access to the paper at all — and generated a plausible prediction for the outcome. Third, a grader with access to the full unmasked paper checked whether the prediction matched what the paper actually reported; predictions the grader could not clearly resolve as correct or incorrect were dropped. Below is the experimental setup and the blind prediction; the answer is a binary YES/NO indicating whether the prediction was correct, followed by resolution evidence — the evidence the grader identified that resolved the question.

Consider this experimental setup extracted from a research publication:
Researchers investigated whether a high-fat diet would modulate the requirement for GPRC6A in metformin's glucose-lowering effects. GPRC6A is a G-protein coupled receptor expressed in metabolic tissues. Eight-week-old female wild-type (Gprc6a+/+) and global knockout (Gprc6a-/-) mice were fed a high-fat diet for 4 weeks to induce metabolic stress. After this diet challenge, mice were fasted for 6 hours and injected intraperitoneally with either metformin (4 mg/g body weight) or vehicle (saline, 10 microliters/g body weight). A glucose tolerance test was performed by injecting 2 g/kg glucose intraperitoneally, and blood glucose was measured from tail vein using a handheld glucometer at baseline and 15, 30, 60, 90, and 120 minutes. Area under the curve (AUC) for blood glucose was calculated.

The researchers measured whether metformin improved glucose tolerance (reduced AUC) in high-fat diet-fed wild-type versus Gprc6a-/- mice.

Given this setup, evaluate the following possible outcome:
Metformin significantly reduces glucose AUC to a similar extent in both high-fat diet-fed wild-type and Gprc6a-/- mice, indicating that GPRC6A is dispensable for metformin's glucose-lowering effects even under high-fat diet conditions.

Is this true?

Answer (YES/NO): NO